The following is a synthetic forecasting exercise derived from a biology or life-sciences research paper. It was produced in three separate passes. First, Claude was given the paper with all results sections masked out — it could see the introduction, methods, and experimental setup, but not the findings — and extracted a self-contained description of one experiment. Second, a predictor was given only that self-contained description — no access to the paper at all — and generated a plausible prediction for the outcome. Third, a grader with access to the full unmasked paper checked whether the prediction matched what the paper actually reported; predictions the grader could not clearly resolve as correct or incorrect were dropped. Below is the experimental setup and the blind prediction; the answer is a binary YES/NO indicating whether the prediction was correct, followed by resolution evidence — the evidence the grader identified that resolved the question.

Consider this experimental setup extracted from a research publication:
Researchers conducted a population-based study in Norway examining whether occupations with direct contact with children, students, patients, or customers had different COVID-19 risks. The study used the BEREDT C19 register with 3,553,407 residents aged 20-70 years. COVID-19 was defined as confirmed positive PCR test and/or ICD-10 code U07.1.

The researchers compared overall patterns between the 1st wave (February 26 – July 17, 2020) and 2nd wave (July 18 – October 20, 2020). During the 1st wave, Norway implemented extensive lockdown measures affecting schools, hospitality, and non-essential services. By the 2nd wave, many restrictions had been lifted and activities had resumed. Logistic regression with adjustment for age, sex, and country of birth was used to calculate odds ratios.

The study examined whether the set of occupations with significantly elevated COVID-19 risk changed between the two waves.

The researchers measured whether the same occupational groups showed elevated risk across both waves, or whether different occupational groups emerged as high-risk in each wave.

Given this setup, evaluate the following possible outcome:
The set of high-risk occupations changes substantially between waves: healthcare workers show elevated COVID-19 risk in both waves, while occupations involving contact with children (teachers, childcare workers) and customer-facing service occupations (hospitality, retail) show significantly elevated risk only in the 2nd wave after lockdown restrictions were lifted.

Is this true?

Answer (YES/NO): NO